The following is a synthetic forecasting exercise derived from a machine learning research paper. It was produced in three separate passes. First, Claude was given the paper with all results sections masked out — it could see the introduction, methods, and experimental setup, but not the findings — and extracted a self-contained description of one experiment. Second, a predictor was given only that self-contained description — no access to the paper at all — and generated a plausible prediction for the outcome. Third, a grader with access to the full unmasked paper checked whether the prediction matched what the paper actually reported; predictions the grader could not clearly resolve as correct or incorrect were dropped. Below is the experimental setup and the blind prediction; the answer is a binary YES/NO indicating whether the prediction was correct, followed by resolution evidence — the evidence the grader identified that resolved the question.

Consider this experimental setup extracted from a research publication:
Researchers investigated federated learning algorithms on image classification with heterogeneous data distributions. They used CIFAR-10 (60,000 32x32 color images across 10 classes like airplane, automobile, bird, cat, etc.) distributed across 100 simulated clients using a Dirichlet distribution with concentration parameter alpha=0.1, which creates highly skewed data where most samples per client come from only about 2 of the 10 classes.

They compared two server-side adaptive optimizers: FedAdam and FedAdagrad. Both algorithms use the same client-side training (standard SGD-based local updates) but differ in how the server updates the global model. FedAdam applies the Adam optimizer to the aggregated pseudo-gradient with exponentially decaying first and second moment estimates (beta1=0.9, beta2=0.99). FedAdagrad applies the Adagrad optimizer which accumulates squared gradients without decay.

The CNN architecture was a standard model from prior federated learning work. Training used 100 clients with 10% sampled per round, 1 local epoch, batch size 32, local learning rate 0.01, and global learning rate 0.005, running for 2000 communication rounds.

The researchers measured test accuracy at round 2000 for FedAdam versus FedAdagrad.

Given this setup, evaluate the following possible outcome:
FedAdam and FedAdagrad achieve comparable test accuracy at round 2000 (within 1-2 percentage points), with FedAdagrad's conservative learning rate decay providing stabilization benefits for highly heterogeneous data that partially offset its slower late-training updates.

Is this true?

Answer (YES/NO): NO